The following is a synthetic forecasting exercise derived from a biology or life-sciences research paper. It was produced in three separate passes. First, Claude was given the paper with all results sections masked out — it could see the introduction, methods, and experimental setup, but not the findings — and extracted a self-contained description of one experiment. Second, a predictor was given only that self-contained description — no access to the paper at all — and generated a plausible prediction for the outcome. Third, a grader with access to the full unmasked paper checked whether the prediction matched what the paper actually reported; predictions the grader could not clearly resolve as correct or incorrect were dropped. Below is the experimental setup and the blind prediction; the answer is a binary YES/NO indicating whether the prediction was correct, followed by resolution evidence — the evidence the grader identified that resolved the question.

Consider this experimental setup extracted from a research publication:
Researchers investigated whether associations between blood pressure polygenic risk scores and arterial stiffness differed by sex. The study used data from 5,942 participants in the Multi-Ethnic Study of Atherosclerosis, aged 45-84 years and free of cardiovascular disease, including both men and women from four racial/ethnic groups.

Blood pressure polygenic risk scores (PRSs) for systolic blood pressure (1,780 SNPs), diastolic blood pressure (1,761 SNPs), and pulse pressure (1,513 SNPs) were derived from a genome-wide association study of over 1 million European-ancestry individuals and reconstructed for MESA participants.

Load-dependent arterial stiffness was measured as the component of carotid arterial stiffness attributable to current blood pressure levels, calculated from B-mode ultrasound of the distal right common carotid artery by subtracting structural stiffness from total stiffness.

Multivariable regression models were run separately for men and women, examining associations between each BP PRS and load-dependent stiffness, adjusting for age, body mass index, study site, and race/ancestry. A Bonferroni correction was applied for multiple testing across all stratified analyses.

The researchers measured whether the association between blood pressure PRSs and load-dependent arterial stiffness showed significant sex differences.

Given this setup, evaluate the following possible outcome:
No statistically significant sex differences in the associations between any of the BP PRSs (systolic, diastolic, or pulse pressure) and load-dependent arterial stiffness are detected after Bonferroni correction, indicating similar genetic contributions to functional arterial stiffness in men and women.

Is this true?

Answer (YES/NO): NO